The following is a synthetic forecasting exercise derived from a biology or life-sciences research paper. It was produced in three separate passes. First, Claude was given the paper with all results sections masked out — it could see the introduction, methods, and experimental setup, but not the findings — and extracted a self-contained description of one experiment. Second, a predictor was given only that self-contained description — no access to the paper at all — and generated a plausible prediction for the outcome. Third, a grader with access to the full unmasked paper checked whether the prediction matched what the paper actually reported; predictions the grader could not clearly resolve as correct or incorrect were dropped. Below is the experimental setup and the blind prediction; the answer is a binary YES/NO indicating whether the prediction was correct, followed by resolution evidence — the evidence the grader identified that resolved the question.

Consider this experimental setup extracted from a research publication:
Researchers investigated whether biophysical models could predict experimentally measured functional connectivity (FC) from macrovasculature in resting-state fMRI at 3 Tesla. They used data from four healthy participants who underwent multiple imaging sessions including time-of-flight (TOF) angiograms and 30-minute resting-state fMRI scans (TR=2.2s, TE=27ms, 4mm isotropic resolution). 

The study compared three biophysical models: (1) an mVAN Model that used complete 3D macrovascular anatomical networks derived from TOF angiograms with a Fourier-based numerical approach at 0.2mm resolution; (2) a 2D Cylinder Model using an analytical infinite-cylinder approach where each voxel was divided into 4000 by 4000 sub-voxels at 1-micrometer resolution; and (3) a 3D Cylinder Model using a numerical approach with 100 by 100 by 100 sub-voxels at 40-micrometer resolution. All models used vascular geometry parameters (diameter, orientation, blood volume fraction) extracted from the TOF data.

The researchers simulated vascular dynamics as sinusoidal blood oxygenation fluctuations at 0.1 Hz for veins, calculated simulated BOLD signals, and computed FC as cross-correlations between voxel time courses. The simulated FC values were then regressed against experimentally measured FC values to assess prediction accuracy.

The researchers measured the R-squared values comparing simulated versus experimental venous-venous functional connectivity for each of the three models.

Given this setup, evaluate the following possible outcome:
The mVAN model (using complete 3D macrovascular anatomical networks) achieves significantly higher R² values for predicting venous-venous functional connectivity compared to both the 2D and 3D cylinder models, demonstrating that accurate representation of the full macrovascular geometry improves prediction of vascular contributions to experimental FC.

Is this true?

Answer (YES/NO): YES